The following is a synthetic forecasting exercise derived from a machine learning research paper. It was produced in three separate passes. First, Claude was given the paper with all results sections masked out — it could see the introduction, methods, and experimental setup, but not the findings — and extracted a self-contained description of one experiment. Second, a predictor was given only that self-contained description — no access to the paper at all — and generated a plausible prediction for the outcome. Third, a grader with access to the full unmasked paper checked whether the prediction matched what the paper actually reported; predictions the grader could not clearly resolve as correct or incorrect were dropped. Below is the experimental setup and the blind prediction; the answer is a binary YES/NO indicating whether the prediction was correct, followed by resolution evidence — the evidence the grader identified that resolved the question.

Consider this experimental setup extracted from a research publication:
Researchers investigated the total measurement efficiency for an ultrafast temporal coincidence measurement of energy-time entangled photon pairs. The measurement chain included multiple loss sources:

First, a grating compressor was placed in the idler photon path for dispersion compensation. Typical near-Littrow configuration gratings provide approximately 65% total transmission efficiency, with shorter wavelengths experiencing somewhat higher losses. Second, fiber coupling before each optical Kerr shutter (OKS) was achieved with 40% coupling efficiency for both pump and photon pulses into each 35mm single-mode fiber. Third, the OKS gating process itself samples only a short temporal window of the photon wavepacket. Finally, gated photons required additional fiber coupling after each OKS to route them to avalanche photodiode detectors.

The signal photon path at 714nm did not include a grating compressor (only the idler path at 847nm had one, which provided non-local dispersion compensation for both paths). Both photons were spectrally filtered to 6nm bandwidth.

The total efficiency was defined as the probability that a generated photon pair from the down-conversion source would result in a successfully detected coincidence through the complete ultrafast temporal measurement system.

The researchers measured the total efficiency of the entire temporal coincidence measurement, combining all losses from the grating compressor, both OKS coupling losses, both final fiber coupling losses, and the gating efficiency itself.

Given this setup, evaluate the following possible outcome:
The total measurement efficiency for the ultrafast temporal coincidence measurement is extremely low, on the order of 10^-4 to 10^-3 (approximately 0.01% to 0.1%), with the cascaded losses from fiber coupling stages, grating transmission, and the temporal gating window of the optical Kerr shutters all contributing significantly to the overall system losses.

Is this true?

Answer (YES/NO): YES